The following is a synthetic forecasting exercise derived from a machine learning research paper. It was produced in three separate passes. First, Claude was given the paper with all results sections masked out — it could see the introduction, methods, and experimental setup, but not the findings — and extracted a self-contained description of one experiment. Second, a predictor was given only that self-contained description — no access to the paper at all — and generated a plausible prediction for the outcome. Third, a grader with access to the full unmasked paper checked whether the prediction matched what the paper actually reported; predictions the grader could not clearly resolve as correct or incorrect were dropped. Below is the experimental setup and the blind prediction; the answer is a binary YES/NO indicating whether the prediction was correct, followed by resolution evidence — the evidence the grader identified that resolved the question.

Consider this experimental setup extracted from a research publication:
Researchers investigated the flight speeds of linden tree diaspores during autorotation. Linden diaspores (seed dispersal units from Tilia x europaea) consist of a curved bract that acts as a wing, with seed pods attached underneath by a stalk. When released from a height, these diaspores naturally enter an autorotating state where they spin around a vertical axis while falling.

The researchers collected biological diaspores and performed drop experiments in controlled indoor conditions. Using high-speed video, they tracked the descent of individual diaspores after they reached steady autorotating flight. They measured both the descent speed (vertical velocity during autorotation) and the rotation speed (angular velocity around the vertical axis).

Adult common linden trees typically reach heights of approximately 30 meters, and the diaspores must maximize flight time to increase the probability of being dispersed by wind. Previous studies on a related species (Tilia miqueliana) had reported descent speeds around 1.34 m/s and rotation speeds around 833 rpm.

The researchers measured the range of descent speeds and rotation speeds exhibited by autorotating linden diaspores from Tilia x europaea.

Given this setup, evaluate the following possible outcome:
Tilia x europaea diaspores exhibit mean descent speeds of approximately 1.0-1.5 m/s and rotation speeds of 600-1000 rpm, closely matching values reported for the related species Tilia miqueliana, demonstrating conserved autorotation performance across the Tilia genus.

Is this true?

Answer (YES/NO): NO